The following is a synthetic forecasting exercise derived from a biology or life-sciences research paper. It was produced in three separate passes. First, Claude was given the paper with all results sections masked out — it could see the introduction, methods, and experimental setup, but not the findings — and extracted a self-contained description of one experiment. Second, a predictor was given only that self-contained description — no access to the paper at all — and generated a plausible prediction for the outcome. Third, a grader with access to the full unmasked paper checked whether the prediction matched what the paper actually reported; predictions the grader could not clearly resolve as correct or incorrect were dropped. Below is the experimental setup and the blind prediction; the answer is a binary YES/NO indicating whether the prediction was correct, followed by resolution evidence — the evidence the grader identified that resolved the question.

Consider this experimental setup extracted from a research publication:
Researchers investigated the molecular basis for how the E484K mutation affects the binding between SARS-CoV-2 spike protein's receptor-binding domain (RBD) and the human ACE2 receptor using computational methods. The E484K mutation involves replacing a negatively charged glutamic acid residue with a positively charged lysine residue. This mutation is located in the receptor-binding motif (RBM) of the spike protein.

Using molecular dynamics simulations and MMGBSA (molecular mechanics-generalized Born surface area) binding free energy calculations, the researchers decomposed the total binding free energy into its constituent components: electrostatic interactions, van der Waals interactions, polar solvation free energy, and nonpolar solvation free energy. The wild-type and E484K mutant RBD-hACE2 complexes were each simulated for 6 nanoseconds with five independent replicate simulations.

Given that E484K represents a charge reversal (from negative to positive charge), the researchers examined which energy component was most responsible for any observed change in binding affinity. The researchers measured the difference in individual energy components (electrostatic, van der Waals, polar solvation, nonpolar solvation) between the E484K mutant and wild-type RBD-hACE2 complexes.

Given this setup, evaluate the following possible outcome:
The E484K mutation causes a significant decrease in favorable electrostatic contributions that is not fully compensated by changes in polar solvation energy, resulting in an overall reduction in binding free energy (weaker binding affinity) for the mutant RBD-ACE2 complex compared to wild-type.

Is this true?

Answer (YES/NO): NO